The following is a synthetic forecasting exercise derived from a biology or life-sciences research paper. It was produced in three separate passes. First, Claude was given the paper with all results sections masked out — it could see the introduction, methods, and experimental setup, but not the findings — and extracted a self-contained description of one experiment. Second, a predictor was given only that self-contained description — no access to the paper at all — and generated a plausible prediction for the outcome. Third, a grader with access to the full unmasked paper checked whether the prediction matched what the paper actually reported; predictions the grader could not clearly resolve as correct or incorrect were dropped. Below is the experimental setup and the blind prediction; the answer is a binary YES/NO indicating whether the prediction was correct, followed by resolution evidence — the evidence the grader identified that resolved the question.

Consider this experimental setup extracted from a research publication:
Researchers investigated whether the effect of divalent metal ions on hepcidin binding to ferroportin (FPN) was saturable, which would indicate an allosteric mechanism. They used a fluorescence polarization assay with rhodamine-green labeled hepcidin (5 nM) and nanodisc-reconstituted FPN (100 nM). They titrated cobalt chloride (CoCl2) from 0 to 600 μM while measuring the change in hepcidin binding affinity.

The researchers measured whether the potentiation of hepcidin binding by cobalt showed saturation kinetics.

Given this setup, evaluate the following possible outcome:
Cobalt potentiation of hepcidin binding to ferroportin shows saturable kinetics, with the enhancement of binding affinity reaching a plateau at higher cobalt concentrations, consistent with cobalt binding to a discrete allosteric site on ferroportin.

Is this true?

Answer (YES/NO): YES